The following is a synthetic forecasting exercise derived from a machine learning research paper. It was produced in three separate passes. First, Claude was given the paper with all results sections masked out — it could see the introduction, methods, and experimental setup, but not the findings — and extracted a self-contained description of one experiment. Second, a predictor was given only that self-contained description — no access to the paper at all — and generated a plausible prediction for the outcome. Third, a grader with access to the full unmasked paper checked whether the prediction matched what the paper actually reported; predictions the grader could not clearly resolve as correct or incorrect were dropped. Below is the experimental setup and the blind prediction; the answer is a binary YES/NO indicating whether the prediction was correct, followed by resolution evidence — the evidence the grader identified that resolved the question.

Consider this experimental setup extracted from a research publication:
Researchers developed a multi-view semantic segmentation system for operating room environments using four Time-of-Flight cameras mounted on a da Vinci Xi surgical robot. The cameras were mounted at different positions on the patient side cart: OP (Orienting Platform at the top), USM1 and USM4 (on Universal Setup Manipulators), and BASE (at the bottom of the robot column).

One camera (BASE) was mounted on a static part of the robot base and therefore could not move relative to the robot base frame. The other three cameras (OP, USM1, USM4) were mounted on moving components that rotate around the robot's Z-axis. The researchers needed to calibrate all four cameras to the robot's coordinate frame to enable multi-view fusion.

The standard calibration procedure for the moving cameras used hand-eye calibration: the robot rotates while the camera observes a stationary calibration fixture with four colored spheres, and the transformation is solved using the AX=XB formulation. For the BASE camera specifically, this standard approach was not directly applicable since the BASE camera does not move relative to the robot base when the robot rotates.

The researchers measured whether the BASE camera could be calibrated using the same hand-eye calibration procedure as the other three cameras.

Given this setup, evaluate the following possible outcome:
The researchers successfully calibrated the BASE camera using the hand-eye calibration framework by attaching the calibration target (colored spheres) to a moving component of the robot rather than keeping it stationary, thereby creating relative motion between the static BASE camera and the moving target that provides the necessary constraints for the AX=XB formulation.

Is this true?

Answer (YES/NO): NO